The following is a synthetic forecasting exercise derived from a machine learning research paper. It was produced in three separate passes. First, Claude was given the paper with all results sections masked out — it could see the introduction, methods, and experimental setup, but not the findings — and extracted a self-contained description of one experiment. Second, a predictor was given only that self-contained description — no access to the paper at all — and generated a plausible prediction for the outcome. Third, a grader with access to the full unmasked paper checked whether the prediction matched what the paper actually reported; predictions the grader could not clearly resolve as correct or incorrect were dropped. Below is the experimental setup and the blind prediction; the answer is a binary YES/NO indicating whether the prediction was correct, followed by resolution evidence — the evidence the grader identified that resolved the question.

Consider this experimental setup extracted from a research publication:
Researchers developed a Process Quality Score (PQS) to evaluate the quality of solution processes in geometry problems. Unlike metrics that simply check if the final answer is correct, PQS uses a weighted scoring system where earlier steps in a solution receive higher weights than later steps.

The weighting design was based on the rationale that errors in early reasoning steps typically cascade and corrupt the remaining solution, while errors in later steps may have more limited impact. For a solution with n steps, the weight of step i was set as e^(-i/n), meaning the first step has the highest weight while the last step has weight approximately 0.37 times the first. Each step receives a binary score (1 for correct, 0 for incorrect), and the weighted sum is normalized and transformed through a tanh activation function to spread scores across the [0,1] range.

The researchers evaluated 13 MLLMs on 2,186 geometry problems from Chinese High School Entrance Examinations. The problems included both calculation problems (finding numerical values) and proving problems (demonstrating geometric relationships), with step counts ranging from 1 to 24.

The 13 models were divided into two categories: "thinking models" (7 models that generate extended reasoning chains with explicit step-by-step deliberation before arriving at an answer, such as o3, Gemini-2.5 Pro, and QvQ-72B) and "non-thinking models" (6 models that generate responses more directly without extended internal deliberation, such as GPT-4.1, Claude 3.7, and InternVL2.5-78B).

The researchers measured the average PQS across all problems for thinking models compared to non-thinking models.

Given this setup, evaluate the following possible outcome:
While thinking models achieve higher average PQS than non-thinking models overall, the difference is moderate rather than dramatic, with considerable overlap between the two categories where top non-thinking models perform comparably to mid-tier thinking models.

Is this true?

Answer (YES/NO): NO